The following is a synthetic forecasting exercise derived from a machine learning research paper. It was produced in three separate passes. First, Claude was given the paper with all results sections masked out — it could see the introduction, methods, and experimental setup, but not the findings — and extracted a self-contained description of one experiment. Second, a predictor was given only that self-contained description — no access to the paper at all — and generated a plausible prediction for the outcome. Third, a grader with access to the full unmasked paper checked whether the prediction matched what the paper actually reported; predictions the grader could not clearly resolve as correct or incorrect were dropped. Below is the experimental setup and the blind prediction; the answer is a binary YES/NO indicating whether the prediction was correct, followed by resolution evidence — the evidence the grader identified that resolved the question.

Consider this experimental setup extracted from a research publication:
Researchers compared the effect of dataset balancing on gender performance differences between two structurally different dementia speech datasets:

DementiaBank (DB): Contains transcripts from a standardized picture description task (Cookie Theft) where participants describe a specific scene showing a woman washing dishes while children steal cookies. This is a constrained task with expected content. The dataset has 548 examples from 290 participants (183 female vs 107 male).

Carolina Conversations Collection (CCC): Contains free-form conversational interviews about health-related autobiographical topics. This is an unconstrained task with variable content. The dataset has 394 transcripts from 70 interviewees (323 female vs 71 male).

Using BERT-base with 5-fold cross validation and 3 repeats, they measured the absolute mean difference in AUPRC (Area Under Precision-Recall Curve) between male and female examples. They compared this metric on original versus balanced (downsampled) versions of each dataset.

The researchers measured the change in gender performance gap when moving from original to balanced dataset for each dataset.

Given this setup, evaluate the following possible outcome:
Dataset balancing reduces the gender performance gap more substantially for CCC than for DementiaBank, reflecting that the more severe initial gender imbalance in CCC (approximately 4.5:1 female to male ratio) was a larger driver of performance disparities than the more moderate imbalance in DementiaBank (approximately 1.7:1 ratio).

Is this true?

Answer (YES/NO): NO